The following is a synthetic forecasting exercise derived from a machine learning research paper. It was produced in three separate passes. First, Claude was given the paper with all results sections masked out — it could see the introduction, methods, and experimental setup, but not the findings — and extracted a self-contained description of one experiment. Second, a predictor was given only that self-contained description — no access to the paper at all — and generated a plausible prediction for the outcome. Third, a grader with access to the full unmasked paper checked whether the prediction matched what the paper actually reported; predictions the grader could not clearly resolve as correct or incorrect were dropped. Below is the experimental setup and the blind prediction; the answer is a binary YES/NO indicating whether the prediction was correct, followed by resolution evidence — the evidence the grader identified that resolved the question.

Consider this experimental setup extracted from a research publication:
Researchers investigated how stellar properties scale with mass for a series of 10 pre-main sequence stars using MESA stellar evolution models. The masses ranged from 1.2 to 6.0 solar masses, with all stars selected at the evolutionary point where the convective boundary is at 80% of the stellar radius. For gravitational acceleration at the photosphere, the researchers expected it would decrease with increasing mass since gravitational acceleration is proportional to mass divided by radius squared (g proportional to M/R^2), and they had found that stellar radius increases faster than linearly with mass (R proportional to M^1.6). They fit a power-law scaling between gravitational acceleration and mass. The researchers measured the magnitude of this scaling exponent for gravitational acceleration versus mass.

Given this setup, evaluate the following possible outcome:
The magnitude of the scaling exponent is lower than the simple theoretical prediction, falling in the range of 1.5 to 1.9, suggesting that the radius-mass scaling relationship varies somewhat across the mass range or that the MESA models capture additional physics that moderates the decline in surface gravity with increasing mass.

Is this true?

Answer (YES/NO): YES